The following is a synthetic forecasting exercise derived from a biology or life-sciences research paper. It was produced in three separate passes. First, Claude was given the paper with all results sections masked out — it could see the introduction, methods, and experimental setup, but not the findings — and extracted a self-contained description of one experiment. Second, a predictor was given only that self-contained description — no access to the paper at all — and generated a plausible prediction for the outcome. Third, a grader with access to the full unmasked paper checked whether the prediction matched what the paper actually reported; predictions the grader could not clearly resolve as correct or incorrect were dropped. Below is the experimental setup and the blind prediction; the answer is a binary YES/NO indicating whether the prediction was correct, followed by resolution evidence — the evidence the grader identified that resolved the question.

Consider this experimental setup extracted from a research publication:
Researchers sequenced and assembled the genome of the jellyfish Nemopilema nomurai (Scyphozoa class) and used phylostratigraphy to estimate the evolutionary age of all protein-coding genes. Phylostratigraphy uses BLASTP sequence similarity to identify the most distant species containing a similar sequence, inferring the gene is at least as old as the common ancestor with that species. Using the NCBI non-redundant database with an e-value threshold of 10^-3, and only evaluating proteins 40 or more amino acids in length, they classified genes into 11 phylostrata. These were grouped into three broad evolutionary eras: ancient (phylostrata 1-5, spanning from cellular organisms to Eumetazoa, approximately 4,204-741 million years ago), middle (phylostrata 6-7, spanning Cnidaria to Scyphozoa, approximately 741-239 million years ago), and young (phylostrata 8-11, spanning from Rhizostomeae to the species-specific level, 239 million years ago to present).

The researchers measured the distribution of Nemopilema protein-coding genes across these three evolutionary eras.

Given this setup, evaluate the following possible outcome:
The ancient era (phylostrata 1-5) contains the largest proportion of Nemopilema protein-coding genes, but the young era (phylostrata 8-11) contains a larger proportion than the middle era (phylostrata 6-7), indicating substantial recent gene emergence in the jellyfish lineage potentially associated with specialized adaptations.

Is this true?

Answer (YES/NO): YES